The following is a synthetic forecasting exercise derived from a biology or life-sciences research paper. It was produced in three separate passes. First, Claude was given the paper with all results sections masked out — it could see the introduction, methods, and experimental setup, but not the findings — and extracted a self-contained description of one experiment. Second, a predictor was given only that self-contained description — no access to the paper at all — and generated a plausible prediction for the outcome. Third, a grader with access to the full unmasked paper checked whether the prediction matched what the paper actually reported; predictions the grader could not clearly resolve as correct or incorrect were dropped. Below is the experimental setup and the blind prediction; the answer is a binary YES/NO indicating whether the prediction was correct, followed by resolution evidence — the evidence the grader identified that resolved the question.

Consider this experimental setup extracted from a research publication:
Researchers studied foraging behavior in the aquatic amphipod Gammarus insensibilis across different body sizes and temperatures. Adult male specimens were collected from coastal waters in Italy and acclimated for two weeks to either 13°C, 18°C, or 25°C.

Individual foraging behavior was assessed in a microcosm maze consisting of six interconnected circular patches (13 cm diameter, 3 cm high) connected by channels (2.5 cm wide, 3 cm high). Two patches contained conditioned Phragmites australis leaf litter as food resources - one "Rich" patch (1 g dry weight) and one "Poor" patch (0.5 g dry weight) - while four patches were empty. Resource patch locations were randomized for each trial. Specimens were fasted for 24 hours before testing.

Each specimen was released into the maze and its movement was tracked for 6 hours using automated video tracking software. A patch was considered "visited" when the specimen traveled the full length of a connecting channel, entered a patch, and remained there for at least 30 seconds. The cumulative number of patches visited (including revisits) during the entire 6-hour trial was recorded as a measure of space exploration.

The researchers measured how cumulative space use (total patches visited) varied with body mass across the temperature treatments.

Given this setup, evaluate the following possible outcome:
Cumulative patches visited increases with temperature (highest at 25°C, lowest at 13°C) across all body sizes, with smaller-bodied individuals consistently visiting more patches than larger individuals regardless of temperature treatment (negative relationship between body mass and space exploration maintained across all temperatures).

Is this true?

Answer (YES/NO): NO